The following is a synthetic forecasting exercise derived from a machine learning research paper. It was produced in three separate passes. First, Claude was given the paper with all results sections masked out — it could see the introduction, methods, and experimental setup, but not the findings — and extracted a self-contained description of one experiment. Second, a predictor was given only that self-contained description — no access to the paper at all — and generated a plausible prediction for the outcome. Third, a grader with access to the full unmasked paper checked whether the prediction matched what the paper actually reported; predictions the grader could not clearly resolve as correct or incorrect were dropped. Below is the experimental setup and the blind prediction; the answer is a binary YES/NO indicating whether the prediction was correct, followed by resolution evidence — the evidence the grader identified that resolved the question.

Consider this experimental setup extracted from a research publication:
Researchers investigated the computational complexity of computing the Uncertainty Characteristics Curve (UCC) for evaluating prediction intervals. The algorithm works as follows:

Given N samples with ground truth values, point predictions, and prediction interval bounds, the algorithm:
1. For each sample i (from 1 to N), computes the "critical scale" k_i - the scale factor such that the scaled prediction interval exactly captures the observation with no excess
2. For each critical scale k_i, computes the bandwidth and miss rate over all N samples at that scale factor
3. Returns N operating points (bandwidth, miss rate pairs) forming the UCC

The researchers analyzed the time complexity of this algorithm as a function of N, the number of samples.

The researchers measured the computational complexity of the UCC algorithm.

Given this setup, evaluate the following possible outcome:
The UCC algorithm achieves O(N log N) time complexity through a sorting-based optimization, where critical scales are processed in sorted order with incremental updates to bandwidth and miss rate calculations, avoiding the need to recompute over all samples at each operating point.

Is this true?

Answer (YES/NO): NO